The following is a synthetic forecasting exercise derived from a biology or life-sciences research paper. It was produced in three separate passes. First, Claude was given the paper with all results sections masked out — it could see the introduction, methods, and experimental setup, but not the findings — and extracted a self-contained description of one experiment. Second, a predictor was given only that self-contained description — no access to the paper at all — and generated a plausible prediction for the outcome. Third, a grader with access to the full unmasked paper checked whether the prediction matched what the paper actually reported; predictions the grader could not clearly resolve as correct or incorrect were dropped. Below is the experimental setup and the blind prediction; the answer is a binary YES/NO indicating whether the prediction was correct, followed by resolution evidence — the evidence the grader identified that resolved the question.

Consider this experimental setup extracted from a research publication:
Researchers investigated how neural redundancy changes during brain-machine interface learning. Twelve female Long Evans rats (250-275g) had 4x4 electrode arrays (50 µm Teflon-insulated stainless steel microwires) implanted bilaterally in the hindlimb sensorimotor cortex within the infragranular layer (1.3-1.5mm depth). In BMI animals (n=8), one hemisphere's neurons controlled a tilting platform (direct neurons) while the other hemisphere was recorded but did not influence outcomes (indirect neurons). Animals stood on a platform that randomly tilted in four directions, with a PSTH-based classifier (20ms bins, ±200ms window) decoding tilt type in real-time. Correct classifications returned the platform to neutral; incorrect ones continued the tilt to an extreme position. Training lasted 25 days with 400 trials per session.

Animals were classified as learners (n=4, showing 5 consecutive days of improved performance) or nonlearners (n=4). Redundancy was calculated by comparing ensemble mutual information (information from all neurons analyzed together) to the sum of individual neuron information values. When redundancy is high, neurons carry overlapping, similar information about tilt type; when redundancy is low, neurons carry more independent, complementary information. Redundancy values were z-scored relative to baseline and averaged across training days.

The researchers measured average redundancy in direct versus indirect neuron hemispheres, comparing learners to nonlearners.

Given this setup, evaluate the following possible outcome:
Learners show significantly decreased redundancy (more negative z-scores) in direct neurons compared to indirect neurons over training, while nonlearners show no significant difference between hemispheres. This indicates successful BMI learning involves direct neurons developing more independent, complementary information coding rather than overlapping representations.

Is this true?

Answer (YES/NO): NO